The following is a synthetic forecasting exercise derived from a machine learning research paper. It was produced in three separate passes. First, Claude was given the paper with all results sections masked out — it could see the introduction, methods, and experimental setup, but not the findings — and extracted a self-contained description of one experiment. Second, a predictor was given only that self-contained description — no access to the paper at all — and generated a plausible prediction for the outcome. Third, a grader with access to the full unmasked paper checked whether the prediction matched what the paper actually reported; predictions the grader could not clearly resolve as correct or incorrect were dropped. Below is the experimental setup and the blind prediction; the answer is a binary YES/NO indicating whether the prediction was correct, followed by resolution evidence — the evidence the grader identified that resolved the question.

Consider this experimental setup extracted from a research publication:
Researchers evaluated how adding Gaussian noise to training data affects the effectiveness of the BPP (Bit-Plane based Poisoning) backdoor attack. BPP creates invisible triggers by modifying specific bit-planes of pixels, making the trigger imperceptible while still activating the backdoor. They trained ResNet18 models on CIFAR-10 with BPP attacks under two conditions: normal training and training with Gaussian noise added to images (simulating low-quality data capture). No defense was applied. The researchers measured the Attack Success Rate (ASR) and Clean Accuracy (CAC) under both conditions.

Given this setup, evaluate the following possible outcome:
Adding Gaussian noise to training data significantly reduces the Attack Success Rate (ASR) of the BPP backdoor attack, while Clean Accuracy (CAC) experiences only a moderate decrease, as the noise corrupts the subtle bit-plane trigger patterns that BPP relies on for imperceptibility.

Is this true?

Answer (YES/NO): NO